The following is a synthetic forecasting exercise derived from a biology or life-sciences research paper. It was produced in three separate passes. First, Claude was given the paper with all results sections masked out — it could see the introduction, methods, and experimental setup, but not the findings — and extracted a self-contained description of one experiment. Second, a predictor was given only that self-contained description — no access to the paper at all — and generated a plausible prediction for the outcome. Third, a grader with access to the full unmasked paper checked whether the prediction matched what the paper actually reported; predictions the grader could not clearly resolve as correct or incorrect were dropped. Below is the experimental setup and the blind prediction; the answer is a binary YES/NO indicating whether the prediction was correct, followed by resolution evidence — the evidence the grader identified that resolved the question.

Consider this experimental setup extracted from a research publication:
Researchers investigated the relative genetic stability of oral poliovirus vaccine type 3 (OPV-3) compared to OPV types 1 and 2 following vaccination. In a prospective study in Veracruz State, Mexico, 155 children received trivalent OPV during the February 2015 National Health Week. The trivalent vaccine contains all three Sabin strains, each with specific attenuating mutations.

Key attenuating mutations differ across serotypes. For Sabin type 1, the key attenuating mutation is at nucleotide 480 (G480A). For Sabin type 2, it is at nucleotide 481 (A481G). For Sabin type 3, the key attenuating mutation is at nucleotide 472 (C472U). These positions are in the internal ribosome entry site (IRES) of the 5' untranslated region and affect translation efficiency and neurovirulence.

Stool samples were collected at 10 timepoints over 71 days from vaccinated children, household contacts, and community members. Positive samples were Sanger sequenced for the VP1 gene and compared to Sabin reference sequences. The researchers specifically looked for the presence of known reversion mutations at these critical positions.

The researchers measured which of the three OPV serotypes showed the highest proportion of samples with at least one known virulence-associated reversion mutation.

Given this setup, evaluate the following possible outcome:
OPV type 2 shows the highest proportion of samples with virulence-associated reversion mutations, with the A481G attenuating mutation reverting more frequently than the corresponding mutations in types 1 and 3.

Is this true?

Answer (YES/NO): NO